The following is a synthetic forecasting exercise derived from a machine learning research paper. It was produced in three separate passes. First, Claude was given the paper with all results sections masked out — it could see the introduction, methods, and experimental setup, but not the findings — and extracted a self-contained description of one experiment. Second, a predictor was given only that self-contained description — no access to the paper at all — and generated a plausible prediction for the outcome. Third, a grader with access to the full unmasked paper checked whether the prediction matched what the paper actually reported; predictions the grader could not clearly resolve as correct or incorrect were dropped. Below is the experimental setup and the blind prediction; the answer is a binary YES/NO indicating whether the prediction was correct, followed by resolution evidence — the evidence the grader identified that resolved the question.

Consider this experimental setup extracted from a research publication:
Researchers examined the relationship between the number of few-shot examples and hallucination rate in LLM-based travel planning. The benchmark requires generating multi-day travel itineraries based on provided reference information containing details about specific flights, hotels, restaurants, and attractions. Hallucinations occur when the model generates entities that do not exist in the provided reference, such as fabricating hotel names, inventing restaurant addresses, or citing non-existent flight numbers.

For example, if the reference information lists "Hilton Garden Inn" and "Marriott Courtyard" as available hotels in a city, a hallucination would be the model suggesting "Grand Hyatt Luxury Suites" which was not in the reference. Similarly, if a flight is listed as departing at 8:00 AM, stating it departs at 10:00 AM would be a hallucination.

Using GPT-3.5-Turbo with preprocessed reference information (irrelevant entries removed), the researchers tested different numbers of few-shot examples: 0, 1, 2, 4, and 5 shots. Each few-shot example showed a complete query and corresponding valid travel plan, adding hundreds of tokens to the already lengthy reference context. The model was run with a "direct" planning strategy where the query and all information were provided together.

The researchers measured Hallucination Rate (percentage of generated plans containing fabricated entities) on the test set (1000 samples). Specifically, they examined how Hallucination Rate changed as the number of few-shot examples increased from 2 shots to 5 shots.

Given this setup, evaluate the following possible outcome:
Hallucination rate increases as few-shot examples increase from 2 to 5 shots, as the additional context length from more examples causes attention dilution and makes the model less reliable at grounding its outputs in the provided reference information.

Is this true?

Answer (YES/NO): YES